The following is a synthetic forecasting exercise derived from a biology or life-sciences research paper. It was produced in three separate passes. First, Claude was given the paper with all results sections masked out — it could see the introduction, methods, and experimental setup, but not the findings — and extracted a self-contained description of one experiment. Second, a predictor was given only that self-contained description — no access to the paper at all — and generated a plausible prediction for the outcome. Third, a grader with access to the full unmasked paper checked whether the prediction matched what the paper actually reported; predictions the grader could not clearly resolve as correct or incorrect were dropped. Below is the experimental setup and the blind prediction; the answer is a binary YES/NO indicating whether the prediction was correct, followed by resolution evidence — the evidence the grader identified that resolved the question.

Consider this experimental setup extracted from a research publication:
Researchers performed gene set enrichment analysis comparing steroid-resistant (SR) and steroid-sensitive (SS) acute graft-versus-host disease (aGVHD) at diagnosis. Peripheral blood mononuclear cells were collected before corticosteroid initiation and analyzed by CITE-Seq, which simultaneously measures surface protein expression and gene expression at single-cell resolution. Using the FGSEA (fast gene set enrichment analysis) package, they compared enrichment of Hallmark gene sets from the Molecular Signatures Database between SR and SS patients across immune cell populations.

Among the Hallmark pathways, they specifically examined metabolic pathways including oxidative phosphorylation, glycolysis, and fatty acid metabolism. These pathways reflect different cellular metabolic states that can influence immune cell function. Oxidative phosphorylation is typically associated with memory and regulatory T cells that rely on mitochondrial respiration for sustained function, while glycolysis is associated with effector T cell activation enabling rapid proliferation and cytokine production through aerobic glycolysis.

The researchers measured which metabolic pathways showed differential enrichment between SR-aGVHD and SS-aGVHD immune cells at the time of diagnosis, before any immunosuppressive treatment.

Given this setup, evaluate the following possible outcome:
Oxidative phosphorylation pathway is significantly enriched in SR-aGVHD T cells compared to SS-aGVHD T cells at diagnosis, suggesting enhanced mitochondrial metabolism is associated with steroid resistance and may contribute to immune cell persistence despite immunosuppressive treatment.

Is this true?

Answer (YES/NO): YES